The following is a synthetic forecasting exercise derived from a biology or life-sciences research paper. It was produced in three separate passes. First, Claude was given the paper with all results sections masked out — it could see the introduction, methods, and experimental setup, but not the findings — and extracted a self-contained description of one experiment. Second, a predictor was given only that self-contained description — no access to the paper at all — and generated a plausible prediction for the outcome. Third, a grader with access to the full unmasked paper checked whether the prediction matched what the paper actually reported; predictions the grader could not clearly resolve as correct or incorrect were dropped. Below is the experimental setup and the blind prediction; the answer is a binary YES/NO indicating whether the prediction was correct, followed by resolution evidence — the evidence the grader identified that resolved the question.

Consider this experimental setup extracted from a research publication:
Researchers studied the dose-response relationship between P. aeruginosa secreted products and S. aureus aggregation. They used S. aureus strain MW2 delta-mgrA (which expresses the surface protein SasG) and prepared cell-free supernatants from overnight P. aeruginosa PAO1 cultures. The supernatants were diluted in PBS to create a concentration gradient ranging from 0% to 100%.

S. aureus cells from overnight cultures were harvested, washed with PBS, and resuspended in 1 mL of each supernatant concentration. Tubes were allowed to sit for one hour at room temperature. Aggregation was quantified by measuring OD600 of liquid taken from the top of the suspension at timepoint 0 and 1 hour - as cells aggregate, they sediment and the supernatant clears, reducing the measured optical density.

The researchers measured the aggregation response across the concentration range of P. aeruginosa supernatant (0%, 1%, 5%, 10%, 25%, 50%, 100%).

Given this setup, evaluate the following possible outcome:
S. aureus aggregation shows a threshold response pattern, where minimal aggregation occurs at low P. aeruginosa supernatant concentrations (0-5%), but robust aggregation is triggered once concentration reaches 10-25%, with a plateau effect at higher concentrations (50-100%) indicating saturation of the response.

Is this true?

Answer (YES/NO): NO